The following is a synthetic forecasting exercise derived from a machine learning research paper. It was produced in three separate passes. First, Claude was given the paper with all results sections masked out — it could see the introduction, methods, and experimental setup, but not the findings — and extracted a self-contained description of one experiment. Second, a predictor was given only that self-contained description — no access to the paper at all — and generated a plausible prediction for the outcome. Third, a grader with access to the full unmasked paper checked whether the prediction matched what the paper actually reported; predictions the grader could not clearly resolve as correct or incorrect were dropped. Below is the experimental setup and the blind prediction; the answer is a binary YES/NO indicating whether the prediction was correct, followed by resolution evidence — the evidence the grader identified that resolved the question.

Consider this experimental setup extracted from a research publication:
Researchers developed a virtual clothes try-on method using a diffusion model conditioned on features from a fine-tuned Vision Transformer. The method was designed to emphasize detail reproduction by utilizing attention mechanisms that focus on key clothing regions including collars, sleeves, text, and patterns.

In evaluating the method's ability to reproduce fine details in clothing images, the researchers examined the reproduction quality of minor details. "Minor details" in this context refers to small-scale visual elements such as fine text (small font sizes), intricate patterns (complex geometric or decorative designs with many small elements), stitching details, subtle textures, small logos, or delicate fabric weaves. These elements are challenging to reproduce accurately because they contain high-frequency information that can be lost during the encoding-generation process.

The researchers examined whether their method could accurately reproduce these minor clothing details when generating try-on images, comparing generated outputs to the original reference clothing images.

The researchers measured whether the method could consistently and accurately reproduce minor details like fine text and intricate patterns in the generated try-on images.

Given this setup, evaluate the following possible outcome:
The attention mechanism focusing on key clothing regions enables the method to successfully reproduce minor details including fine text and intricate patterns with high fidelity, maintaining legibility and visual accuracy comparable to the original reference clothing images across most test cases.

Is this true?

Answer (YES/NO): NO